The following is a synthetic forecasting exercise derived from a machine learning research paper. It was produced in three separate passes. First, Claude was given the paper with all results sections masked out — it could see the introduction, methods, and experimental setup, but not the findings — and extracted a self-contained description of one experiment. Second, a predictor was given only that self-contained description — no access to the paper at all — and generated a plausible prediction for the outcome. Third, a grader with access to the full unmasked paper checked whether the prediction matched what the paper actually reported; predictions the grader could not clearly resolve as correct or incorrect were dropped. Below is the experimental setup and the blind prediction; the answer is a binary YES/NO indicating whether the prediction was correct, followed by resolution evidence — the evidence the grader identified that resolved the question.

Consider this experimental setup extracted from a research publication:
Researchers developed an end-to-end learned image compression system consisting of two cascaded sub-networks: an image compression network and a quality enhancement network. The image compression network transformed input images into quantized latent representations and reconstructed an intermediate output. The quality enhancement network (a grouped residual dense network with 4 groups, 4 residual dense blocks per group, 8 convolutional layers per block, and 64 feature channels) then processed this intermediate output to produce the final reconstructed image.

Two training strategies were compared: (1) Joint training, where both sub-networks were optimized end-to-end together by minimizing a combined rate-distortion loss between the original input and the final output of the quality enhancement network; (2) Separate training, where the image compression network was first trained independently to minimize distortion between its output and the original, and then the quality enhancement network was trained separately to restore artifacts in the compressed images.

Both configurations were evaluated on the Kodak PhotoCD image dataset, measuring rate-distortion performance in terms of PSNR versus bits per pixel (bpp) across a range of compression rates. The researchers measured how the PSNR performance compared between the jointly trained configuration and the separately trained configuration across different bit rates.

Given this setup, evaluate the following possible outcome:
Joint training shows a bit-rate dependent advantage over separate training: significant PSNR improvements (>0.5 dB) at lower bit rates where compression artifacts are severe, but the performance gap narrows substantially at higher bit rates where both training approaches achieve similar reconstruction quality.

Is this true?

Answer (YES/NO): NO